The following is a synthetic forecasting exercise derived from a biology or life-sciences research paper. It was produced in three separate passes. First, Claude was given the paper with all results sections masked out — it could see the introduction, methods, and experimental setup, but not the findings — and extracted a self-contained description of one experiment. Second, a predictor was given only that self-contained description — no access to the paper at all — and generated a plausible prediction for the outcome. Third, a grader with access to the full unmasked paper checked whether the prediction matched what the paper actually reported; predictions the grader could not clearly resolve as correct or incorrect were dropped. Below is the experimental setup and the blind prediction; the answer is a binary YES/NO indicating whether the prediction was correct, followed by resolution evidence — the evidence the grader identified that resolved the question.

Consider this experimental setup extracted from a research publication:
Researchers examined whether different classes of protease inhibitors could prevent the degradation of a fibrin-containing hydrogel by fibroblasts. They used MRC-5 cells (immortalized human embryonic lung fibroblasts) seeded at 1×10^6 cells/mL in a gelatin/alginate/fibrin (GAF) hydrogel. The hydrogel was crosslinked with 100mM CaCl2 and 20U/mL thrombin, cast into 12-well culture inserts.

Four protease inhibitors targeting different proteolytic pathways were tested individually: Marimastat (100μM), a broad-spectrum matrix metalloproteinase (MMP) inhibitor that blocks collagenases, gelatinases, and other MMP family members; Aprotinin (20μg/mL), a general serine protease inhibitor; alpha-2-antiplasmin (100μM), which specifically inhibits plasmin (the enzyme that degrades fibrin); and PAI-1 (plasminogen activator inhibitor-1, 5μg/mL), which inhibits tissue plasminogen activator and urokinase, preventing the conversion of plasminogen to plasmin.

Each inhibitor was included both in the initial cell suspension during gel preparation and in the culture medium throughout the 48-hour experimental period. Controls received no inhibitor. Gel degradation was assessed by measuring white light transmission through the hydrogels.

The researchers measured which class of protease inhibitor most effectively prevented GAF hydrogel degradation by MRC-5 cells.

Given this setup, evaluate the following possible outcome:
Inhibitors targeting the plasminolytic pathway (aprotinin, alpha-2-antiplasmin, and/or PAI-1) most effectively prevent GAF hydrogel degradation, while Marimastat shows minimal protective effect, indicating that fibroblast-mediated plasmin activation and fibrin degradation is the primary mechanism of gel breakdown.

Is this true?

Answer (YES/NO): NO